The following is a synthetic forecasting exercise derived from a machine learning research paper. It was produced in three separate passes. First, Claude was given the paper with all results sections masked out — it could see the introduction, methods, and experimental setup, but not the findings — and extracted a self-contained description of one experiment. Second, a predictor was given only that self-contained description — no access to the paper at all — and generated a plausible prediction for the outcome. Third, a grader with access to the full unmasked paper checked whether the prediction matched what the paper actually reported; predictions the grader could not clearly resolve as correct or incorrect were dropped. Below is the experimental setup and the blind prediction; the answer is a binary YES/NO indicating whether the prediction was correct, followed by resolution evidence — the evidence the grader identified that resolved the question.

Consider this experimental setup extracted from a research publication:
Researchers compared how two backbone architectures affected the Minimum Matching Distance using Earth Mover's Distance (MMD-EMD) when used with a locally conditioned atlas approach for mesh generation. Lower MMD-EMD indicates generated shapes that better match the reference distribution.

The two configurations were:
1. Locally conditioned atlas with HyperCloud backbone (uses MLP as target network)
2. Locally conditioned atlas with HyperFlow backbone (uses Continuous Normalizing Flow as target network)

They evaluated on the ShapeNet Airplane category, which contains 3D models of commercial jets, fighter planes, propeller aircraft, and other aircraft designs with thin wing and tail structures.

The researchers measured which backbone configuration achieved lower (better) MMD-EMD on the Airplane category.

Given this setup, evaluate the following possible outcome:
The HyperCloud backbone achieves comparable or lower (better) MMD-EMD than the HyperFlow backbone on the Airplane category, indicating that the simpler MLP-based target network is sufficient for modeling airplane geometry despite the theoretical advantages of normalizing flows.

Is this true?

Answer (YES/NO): NO